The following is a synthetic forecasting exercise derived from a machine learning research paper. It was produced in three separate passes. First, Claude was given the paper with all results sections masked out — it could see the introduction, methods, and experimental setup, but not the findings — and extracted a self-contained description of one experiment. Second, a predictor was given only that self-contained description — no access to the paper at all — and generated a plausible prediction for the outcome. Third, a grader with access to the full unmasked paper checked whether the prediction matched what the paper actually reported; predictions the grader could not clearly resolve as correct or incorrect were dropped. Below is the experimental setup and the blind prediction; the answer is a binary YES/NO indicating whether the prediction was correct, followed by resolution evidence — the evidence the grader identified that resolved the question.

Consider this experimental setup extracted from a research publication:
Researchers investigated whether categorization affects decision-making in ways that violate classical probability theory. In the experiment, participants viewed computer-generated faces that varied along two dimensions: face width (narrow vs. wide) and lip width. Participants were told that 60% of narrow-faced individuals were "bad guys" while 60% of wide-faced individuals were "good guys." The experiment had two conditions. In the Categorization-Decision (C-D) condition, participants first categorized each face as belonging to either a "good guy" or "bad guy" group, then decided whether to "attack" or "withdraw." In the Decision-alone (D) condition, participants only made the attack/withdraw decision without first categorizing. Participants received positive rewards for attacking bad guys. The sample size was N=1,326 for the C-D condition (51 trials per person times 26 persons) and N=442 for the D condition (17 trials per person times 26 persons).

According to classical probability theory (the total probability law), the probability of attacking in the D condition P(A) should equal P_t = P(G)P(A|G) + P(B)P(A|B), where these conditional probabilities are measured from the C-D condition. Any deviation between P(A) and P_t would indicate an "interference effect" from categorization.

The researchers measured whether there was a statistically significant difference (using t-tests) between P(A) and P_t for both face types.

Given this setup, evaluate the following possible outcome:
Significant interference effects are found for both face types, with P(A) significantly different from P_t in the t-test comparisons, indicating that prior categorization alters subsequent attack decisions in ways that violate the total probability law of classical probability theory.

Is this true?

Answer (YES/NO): NO